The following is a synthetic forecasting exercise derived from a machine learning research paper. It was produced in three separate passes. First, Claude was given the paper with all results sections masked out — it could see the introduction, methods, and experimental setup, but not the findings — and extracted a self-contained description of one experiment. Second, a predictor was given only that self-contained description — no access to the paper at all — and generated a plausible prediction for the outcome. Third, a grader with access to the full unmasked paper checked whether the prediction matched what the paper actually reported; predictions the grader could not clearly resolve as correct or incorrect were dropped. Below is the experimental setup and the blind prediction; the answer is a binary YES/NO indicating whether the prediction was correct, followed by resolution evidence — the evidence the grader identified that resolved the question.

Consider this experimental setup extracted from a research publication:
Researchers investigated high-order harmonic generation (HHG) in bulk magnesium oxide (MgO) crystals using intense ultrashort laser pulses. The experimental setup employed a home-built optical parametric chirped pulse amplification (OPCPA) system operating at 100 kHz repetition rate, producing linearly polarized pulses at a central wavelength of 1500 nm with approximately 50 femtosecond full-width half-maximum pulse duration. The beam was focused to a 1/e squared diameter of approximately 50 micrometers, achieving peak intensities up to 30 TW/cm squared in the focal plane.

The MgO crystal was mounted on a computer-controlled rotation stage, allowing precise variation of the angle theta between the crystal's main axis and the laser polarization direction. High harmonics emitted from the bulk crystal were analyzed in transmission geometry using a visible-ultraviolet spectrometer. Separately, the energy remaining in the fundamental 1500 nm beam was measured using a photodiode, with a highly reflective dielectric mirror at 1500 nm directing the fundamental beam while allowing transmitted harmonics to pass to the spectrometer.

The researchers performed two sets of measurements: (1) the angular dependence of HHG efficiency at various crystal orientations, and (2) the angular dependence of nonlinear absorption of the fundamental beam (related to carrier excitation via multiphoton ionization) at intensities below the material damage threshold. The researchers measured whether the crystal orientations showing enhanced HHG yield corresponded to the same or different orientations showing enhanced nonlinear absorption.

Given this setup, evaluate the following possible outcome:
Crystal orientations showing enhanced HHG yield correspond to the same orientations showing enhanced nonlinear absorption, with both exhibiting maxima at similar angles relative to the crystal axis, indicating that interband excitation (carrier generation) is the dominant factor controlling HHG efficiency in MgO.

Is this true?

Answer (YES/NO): YES